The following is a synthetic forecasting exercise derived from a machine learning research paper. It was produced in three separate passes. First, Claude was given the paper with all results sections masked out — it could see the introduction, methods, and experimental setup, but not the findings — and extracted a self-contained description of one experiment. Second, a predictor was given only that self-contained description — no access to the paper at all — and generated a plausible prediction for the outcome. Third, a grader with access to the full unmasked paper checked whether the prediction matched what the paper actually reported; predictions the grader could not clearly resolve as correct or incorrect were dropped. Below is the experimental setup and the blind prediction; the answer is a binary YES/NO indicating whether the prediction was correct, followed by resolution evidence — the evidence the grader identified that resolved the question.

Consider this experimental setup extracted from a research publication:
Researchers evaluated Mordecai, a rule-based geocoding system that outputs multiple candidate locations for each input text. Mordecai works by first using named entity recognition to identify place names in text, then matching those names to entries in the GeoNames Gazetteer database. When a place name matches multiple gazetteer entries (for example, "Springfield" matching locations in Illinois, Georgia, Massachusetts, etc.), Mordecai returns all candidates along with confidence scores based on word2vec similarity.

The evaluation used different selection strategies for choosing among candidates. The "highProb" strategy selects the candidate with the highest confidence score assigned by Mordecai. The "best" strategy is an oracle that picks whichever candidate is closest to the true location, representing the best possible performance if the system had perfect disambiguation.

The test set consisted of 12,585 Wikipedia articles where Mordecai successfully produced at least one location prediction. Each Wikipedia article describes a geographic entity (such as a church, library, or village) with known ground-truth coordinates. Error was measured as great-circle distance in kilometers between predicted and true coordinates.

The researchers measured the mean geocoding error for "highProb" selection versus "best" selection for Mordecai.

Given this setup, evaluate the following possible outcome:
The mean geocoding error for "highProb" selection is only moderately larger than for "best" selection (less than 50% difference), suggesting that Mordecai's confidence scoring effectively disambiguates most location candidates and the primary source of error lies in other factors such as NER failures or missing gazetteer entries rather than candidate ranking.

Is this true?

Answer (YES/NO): NO